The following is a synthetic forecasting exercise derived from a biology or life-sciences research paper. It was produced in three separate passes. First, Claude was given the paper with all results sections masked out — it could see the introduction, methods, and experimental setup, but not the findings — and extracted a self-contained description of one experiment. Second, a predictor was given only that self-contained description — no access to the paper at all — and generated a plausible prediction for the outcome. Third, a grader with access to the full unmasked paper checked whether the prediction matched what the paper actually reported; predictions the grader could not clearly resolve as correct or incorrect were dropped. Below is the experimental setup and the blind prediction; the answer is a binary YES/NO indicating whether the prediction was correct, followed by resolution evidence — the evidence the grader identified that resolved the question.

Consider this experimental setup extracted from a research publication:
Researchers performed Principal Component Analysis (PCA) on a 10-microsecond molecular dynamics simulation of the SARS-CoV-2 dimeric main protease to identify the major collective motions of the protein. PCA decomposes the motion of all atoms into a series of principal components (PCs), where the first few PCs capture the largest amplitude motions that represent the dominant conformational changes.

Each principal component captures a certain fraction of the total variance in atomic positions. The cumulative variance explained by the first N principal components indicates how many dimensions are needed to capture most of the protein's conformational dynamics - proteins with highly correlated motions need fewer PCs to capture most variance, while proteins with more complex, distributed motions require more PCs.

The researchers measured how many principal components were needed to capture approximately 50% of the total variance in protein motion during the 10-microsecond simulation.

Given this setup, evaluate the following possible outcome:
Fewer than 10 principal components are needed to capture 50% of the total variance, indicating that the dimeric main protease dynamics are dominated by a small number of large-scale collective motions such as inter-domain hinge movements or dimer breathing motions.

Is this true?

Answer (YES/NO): NO